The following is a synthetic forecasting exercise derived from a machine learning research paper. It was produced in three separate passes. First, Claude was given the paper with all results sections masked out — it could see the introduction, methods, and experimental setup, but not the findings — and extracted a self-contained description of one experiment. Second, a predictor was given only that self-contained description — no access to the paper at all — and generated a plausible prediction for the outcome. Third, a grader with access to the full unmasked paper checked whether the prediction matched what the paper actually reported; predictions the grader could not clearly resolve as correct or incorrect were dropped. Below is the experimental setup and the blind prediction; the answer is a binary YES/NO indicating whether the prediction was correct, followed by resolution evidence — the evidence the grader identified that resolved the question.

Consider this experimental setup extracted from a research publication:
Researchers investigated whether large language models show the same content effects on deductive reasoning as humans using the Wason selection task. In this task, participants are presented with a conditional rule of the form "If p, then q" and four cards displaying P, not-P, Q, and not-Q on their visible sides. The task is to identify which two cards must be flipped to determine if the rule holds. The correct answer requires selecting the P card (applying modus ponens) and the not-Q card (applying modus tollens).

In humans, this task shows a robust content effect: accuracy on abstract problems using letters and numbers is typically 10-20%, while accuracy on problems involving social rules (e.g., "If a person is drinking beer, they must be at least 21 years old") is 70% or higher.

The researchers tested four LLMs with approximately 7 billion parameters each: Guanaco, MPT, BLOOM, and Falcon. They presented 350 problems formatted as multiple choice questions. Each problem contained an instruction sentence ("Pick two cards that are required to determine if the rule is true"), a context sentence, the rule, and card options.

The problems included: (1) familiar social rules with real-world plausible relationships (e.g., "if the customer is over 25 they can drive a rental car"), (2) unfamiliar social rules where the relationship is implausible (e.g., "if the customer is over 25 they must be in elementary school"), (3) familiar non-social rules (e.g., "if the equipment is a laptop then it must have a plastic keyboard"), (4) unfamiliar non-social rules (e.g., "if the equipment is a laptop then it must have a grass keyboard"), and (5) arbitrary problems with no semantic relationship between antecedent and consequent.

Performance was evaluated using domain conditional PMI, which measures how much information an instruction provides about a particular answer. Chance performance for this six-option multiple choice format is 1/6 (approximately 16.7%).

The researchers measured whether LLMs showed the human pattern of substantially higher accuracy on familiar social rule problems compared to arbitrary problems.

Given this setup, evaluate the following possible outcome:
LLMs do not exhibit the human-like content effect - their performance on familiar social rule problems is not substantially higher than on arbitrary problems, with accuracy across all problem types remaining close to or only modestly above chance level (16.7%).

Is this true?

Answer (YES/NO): NO